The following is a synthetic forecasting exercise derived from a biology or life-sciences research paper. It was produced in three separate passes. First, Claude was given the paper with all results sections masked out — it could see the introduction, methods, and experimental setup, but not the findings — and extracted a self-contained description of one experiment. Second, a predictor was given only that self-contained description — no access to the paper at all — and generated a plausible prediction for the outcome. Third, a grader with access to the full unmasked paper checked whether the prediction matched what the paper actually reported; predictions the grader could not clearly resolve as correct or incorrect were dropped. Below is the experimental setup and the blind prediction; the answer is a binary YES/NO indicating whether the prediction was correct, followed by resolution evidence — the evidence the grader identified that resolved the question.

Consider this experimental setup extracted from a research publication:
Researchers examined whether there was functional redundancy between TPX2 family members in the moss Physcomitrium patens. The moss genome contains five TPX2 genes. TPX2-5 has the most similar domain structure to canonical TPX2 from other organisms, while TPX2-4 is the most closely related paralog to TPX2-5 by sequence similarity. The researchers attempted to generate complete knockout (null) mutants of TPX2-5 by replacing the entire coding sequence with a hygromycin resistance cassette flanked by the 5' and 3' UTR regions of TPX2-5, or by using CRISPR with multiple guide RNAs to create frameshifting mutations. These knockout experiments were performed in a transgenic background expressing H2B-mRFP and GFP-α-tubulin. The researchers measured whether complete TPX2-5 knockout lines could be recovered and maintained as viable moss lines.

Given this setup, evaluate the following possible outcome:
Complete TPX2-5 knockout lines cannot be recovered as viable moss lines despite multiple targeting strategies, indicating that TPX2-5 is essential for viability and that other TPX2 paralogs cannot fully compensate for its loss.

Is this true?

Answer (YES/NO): YES